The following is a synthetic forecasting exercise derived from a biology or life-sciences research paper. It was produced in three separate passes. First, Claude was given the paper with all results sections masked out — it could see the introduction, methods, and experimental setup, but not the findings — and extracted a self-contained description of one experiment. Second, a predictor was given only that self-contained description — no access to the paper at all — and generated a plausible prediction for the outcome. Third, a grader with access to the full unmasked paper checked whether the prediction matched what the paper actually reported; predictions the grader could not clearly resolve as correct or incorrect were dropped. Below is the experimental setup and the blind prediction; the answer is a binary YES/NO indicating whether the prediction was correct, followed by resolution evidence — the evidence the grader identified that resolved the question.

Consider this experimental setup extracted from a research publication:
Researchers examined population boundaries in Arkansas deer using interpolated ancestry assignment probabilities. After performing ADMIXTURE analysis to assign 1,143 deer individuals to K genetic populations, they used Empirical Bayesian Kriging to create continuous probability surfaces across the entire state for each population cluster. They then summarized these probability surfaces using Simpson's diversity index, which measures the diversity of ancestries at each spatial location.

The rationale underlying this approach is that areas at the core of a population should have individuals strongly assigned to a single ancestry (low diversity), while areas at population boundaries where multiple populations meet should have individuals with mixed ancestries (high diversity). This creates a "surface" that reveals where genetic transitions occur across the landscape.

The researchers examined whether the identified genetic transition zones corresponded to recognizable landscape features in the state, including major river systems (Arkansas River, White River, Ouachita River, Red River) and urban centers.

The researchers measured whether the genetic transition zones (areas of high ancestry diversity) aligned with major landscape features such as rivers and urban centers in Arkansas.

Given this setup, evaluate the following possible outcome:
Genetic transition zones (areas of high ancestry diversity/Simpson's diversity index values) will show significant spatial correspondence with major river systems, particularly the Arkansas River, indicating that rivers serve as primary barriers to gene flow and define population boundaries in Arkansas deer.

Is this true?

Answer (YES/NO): YES